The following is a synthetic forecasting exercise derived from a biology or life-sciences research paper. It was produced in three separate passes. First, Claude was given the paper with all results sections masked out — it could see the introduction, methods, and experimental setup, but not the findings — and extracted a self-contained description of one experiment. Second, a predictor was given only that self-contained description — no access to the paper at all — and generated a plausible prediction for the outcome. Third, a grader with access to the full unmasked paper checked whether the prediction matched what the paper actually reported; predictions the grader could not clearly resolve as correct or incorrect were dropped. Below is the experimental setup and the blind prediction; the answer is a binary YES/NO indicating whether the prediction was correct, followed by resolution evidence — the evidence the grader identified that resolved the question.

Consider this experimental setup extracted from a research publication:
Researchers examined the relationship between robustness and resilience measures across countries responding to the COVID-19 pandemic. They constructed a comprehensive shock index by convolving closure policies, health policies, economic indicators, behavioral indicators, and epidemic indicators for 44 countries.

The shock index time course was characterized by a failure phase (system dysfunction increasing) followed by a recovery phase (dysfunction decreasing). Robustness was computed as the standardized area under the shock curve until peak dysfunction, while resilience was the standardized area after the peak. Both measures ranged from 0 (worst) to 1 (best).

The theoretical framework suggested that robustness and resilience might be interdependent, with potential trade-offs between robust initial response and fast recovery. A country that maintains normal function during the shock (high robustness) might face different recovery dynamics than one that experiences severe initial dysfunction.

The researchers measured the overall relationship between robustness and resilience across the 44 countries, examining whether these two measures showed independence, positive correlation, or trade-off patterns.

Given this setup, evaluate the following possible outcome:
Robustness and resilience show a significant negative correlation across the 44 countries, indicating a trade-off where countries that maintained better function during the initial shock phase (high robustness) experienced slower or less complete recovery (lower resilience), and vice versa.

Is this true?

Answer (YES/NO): NO